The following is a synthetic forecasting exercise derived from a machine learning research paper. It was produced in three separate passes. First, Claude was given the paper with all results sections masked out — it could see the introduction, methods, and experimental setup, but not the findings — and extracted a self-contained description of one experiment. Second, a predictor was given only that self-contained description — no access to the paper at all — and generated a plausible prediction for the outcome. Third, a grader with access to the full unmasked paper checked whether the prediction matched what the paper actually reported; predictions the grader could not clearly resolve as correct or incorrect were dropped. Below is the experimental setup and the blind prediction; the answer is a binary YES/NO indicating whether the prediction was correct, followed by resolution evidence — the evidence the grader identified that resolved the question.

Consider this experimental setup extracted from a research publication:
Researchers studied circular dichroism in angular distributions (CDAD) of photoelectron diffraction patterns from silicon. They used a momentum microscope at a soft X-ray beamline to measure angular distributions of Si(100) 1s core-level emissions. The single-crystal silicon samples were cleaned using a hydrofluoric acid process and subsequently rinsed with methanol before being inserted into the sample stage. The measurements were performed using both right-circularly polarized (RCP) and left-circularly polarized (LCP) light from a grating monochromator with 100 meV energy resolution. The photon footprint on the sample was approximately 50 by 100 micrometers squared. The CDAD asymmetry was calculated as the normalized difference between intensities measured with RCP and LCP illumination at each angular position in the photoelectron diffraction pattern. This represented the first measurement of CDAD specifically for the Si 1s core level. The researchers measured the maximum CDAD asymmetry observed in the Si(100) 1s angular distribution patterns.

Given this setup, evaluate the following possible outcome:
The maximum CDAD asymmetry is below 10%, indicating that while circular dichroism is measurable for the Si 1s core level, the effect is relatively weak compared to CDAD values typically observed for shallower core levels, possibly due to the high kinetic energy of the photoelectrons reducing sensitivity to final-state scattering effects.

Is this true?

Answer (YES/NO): NO